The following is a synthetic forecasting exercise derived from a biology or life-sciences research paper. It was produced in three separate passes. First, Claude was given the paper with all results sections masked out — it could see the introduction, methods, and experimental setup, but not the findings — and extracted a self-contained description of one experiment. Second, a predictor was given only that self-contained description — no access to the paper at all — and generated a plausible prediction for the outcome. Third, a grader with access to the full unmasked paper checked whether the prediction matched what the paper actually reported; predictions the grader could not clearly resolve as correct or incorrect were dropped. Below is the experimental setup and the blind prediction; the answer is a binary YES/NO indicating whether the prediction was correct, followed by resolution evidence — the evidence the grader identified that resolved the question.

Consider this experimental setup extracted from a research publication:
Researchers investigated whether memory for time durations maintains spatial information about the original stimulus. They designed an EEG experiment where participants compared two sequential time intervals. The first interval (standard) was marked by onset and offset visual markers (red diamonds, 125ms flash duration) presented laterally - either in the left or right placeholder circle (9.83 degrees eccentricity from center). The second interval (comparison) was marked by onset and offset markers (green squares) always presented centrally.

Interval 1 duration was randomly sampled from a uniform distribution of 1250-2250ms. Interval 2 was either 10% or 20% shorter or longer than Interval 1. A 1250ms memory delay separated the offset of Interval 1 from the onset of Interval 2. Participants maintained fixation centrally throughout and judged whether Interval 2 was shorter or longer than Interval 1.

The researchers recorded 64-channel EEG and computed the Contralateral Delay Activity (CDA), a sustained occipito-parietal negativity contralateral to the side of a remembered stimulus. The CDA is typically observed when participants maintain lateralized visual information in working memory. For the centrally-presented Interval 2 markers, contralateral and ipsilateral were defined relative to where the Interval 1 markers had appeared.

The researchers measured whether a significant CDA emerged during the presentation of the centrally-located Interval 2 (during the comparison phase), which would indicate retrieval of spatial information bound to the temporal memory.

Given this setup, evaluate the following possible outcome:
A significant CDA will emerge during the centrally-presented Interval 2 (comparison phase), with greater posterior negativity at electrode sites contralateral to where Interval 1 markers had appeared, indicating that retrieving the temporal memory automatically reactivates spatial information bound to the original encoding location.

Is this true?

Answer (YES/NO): NO